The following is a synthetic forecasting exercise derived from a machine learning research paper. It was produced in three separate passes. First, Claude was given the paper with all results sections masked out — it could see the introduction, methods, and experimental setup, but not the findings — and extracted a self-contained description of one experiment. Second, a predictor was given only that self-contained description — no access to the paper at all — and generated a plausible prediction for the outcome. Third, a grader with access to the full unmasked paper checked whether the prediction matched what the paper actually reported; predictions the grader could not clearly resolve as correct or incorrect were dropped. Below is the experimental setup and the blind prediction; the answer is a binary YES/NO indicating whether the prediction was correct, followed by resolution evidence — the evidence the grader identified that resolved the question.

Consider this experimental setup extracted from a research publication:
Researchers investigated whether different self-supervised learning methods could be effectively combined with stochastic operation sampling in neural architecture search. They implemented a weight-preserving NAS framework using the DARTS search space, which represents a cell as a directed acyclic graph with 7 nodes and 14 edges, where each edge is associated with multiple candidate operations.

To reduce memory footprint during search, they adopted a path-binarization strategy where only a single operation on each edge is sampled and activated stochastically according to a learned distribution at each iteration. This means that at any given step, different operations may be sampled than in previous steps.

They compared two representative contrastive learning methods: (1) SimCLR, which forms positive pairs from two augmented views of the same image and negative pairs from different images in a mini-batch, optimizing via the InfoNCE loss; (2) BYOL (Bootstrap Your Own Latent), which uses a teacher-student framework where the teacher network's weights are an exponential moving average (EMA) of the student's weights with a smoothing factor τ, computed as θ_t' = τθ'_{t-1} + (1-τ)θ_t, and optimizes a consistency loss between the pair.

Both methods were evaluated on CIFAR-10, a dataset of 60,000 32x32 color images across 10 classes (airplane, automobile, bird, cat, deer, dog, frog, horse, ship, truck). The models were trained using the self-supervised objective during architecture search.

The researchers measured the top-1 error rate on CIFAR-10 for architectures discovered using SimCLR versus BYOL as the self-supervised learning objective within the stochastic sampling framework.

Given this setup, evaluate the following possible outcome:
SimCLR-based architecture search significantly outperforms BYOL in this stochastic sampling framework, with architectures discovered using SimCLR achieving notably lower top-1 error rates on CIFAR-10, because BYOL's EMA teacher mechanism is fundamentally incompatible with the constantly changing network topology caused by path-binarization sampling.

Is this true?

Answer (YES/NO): YES